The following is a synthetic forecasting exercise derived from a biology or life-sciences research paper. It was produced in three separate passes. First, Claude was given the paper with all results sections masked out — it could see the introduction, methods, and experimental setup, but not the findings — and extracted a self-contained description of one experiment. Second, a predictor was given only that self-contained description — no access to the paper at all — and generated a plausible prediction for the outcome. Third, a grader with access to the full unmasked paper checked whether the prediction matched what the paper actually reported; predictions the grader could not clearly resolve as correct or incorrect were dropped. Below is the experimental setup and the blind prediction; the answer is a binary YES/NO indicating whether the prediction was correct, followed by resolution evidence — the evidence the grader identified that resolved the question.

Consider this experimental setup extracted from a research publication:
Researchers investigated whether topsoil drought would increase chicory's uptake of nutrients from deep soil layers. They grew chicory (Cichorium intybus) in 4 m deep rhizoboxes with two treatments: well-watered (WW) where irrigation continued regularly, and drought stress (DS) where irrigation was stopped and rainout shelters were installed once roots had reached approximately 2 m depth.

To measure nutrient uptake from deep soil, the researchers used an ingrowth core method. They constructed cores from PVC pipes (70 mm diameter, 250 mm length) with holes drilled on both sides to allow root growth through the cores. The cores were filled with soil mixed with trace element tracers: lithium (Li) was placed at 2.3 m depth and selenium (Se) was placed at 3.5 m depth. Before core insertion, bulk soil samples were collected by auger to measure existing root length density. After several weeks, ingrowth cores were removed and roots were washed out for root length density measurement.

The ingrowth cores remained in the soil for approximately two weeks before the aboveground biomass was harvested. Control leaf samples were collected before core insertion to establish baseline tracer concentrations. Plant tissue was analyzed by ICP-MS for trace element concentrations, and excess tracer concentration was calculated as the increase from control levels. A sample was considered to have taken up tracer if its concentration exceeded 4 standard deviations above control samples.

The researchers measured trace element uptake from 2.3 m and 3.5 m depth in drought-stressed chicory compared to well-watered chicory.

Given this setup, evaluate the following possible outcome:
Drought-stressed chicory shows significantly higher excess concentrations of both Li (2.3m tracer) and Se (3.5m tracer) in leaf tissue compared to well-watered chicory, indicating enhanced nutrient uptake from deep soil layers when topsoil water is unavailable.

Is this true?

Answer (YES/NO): NO